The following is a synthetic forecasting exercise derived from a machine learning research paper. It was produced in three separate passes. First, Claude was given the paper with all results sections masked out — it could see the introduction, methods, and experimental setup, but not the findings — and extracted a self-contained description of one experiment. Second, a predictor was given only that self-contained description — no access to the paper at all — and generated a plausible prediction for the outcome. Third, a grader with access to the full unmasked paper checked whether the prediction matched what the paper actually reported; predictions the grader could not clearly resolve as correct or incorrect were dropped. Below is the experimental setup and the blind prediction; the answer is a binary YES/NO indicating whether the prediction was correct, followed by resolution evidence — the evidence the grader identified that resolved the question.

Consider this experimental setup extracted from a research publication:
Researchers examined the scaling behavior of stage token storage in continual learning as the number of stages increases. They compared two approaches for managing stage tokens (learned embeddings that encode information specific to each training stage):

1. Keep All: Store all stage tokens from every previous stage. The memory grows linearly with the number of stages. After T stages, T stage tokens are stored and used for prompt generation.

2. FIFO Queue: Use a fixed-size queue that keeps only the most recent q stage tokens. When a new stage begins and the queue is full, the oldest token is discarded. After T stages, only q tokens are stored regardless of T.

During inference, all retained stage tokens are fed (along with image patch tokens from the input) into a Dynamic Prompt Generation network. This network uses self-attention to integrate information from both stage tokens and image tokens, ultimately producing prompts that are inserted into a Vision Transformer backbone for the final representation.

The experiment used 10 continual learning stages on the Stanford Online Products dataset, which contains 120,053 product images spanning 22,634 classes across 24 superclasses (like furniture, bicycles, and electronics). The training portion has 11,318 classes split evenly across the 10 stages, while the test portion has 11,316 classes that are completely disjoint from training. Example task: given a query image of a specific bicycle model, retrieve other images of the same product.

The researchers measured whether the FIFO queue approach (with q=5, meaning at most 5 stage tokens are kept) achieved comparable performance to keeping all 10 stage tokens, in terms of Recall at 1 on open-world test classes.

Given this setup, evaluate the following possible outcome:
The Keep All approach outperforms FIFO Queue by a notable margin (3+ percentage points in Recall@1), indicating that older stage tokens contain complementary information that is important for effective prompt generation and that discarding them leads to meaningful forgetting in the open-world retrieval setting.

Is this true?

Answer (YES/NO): NO